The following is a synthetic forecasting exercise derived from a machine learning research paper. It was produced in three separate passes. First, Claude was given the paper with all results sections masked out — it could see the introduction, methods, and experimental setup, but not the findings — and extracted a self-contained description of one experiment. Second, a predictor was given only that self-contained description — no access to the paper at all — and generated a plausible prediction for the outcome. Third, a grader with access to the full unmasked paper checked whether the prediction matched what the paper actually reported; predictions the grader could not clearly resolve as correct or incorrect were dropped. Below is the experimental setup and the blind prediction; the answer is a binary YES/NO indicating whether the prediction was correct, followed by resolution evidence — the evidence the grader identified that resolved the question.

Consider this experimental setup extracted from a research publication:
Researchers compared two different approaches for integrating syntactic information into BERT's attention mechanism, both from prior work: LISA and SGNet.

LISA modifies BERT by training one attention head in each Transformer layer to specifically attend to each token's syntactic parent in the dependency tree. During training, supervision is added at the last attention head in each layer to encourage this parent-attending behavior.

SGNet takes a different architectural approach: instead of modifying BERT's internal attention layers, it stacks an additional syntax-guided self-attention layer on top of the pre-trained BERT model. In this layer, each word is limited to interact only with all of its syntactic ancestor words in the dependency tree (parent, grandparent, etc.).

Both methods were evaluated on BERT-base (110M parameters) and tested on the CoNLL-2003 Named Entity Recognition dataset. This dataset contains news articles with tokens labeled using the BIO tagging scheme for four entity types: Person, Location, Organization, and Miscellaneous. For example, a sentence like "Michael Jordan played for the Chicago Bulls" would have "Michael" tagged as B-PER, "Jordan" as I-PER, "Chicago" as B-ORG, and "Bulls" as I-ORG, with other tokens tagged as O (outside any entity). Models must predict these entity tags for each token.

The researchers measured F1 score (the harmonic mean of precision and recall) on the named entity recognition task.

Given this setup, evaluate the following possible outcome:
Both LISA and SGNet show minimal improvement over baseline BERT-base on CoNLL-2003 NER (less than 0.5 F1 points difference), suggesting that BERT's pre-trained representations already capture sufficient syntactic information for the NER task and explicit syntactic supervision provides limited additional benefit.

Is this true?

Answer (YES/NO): NO